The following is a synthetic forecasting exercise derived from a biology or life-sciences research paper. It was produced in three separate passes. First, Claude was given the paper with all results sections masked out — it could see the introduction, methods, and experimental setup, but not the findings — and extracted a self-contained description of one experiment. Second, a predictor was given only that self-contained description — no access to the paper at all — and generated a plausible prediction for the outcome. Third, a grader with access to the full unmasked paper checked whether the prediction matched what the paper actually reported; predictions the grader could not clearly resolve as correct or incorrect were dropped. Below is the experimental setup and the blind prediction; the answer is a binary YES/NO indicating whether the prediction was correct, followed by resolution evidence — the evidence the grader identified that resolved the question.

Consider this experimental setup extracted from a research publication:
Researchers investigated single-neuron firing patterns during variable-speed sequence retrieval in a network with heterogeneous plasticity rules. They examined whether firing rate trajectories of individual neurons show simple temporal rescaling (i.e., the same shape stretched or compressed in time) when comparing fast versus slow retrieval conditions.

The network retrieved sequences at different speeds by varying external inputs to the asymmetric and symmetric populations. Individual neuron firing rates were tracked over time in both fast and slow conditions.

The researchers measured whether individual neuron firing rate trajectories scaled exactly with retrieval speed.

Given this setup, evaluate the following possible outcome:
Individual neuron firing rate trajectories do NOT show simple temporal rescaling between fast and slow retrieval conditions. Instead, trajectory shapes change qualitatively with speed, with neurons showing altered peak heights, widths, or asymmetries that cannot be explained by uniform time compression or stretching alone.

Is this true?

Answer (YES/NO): YES